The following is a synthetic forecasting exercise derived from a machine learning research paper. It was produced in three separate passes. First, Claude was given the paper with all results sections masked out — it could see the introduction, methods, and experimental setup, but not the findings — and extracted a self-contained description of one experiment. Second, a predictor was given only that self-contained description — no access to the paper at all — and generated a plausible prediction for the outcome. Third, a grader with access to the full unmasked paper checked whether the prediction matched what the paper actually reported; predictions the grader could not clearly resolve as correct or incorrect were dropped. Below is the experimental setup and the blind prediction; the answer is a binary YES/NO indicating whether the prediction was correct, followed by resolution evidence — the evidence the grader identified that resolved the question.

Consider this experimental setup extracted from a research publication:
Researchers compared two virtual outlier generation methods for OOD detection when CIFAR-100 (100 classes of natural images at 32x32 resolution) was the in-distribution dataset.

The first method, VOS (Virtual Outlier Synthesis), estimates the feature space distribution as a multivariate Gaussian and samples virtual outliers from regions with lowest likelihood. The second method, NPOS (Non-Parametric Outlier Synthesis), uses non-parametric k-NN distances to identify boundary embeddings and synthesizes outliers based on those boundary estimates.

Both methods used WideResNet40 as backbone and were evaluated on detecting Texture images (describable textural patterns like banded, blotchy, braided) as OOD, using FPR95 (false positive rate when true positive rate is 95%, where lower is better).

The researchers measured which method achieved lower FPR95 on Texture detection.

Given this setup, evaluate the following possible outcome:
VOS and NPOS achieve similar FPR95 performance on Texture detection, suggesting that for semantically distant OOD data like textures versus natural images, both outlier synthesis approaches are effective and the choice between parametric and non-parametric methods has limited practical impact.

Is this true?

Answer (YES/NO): NO